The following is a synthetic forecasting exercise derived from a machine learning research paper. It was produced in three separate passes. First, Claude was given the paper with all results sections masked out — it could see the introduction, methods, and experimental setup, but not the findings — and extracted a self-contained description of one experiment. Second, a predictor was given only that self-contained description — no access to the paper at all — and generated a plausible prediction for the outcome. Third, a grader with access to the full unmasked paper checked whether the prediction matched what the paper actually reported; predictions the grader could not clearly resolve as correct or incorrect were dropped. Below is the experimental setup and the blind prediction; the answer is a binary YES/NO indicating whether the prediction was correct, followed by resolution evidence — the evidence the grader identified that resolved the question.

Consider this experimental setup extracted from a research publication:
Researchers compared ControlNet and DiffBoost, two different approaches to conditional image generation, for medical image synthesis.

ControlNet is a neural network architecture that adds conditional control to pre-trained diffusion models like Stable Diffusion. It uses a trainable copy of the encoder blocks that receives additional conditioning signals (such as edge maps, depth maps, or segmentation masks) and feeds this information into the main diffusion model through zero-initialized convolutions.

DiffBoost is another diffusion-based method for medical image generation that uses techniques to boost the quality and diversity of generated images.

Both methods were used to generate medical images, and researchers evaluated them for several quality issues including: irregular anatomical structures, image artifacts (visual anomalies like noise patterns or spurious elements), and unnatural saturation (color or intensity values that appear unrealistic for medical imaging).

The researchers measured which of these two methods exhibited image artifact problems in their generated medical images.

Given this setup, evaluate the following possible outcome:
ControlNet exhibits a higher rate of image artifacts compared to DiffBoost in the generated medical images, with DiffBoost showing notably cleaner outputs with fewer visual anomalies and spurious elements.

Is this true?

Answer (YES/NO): NO